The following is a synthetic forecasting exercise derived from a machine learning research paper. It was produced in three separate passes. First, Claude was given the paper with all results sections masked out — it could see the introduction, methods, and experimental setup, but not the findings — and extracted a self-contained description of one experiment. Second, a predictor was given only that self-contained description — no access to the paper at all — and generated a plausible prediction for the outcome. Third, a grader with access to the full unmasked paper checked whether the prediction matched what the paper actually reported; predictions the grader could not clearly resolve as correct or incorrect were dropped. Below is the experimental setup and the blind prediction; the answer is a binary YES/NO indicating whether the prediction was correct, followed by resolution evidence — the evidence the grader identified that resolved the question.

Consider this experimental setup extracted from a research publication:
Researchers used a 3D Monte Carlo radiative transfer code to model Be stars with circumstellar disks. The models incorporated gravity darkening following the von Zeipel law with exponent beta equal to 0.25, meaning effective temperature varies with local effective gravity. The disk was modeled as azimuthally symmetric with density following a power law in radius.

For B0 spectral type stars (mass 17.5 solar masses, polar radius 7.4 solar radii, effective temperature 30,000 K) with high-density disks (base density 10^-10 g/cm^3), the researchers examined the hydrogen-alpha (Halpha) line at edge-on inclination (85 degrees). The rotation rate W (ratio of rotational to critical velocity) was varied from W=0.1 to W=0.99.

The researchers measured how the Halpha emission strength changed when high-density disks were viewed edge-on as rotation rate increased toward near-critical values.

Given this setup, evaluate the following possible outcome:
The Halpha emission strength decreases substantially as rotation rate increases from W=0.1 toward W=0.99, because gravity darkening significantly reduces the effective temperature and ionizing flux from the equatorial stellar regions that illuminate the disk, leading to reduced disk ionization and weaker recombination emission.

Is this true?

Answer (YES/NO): NO